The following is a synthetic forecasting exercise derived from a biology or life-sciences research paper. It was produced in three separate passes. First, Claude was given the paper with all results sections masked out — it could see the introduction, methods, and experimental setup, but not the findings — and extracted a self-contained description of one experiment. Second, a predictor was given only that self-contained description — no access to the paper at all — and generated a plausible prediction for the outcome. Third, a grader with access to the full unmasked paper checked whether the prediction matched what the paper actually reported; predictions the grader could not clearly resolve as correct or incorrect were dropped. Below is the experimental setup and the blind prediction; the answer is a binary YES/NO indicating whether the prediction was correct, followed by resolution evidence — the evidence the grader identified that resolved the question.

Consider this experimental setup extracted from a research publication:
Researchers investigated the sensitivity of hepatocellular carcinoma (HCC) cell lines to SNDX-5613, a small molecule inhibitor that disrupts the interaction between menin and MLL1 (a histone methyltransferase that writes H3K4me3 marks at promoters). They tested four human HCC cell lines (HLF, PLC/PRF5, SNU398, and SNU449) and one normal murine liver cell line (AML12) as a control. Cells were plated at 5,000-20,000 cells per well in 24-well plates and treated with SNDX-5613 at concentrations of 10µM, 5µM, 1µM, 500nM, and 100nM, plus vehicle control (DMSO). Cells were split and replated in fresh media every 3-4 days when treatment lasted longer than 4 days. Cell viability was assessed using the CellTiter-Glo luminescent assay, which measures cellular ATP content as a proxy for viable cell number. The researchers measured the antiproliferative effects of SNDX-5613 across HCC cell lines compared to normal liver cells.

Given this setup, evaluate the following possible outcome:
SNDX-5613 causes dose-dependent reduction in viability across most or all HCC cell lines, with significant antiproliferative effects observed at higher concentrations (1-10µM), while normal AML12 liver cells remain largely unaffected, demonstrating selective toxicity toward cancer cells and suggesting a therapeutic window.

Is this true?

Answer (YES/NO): YES